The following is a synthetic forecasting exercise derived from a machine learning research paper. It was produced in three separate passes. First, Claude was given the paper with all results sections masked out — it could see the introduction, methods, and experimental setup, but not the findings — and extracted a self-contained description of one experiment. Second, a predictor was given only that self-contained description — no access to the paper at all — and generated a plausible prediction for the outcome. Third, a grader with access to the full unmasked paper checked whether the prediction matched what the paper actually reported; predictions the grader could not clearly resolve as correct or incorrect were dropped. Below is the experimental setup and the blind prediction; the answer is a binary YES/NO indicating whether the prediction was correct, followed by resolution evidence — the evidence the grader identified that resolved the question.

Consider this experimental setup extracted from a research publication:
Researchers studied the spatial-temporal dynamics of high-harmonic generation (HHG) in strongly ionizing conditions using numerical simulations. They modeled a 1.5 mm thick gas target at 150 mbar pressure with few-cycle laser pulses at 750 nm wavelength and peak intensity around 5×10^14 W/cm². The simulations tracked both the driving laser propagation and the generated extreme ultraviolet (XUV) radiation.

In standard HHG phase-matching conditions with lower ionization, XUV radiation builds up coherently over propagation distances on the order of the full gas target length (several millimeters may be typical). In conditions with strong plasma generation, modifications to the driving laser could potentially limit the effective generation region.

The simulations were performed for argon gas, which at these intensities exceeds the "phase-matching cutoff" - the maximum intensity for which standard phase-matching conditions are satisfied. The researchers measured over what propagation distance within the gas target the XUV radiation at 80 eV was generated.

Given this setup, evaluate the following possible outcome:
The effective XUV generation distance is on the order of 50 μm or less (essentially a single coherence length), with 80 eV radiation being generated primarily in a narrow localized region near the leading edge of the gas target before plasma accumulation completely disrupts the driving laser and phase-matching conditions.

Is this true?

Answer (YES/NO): NO